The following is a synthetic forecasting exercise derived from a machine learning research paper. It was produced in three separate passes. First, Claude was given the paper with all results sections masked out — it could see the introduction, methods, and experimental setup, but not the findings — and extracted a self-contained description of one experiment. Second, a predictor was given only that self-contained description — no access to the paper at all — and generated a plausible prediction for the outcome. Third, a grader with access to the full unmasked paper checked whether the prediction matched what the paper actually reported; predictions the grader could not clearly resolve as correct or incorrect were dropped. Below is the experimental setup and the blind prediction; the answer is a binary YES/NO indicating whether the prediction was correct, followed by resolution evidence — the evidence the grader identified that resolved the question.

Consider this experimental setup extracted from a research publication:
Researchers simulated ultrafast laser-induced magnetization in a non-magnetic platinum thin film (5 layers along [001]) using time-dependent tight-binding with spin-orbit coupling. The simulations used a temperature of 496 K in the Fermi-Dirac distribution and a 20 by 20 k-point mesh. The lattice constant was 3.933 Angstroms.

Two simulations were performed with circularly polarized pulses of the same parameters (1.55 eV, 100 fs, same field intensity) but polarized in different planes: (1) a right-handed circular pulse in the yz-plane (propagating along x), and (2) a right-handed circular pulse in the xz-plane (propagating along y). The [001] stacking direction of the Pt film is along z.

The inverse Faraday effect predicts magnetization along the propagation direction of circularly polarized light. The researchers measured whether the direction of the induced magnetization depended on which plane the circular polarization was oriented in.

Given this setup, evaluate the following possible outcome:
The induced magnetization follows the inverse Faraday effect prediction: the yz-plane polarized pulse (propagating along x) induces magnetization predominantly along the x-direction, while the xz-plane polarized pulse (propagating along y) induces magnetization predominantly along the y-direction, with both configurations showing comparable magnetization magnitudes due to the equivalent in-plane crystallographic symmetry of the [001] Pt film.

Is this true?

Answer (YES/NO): YES